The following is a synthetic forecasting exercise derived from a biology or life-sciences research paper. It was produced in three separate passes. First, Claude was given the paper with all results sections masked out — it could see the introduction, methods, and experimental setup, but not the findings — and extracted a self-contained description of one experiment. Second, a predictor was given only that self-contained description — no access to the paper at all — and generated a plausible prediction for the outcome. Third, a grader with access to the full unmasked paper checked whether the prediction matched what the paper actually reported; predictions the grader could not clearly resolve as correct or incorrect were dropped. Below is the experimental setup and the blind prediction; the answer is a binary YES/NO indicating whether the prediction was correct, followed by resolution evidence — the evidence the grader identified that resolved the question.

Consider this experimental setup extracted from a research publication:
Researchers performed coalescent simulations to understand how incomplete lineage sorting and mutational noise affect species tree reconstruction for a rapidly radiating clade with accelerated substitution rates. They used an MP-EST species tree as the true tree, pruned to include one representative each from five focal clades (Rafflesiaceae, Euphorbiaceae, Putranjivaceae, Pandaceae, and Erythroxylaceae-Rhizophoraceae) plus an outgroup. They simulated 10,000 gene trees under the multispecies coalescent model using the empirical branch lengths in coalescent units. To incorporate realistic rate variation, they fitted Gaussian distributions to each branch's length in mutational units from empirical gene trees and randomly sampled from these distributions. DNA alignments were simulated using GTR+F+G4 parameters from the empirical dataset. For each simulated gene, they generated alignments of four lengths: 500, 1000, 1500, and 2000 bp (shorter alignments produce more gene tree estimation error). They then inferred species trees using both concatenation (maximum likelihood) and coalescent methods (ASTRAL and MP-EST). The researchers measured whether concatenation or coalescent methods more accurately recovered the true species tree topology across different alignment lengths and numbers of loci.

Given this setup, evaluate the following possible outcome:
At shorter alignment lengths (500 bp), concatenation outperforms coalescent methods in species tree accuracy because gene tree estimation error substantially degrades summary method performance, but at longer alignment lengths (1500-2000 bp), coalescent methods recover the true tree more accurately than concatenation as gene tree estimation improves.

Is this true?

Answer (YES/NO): NO